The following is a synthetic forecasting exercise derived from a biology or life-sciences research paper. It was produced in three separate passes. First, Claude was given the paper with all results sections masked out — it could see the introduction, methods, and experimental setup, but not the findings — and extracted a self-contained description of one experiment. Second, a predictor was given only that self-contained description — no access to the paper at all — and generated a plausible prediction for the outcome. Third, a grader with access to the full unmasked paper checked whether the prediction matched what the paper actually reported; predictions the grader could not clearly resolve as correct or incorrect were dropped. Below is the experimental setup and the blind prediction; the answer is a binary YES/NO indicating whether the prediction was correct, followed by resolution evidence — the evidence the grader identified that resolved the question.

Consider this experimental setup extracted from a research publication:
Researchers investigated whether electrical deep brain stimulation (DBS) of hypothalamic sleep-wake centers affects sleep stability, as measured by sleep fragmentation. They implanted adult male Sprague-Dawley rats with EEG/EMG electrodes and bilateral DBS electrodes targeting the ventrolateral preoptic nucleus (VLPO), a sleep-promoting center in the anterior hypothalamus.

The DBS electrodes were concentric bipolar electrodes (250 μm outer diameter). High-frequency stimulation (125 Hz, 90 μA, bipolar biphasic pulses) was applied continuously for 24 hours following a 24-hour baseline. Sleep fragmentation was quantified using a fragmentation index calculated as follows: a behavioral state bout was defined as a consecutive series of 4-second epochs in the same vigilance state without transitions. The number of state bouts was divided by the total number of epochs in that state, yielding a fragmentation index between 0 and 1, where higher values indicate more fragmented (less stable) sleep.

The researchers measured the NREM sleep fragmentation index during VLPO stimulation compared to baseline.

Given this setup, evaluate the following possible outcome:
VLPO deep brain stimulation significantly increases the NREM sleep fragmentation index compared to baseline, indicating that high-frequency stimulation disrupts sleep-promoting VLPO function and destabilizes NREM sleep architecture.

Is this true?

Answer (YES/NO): NO